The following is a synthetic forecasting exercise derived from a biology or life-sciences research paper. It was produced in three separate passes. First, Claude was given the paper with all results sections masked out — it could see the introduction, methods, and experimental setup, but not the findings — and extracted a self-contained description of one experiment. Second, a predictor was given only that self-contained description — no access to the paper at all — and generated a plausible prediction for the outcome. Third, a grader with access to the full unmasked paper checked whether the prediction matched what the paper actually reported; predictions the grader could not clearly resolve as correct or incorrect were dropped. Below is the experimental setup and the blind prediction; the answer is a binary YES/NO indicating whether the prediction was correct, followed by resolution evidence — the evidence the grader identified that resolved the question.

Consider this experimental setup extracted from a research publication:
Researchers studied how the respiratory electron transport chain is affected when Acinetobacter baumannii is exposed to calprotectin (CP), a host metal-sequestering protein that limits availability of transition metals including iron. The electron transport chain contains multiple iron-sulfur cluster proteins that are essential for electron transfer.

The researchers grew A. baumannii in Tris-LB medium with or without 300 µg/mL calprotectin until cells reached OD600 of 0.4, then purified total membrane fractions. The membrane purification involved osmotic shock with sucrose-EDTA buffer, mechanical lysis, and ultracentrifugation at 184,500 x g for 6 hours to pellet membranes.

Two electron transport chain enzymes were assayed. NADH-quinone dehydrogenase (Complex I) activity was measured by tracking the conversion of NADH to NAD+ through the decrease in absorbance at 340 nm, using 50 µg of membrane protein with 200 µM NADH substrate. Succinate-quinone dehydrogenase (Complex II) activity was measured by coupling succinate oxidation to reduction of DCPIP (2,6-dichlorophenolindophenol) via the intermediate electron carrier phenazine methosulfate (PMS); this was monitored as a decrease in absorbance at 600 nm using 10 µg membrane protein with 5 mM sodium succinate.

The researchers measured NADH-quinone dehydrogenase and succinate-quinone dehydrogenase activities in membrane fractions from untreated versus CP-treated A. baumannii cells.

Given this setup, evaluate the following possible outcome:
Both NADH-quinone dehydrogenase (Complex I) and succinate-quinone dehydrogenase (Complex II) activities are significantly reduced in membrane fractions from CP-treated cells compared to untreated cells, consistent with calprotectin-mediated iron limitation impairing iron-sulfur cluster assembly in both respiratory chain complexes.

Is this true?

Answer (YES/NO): YES